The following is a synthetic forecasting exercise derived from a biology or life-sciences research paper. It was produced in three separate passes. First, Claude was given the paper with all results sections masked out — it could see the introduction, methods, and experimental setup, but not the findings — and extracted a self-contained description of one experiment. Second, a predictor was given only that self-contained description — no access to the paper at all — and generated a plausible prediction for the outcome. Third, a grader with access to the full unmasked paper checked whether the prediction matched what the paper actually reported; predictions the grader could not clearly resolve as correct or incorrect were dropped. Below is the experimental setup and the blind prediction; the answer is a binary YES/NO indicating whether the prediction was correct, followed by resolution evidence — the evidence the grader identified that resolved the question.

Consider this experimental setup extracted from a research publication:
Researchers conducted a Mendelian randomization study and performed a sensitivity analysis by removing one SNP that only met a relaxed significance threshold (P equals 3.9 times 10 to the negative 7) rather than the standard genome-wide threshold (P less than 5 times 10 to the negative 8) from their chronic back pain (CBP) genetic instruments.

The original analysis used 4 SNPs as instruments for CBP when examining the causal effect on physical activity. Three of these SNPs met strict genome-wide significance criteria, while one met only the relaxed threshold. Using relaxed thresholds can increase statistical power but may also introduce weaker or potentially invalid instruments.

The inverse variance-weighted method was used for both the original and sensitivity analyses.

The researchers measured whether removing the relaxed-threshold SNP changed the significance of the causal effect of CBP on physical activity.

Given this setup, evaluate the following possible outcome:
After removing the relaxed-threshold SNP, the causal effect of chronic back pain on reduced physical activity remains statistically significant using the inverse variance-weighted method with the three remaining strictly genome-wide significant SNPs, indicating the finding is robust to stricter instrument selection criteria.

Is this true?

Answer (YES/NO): YES